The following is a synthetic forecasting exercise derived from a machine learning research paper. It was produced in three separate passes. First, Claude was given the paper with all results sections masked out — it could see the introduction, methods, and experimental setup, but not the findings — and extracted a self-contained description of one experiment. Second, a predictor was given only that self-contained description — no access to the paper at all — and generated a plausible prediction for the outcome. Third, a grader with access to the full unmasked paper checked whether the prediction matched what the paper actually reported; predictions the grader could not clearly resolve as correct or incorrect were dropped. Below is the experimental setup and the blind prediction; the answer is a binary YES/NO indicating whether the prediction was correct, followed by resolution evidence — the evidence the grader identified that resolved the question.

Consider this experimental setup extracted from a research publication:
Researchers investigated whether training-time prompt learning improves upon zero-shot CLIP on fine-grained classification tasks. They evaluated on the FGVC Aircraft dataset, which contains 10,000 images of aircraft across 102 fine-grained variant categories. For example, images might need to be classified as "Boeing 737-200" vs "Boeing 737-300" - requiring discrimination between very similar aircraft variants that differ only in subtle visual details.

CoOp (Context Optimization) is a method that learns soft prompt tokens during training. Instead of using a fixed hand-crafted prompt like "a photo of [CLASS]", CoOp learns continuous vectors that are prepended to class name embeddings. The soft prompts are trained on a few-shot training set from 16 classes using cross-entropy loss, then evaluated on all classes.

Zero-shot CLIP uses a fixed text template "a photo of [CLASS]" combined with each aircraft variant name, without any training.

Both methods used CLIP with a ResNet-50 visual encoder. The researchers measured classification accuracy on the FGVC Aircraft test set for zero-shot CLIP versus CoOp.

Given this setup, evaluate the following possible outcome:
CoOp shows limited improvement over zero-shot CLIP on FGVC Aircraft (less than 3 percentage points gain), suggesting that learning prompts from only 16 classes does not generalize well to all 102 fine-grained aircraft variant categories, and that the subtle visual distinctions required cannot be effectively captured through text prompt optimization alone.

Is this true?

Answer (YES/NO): NO